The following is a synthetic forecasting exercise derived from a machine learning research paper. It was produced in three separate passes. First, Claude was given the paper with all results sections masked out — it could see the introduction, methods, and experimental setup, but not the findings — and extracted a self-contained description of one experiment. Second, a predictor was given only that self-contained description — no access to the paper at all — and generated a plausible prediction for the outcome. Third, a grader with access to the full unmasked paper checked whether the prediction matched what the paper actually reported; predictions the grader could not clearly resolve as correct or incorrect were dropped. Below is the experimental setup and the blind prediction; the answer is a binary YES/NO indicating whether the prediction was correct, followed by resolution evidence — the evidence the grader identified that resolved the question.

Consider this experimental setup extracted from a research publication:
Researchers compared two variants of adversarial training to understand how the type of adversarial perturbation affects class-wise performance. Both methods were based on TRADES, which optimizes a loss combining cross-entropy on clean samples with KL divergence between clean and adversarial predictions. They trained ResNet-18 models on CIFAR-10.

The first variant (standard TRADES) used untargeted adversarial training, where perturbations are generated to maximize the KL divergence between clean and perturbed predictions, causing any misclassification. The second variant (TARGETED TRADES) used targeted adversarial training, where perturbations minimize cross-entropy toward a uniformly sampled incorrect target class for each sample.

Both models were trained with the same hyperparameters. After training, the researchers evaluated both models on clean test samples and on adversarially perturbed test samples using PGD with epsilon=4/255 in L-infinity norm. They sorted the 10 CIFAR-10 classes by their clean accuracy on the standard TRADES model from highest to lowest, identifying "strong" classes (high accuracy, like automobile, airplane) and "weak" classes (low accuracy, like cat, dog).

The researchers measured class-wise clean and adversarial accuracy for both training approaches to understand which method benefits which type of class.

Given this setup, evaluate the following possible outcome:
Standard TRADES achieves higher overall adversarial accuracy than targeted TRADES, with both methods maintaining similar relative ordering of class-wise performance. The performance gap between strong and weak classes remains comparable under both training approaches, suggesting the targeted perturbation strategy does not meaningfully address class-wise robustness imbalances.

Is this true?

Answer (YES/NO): NO